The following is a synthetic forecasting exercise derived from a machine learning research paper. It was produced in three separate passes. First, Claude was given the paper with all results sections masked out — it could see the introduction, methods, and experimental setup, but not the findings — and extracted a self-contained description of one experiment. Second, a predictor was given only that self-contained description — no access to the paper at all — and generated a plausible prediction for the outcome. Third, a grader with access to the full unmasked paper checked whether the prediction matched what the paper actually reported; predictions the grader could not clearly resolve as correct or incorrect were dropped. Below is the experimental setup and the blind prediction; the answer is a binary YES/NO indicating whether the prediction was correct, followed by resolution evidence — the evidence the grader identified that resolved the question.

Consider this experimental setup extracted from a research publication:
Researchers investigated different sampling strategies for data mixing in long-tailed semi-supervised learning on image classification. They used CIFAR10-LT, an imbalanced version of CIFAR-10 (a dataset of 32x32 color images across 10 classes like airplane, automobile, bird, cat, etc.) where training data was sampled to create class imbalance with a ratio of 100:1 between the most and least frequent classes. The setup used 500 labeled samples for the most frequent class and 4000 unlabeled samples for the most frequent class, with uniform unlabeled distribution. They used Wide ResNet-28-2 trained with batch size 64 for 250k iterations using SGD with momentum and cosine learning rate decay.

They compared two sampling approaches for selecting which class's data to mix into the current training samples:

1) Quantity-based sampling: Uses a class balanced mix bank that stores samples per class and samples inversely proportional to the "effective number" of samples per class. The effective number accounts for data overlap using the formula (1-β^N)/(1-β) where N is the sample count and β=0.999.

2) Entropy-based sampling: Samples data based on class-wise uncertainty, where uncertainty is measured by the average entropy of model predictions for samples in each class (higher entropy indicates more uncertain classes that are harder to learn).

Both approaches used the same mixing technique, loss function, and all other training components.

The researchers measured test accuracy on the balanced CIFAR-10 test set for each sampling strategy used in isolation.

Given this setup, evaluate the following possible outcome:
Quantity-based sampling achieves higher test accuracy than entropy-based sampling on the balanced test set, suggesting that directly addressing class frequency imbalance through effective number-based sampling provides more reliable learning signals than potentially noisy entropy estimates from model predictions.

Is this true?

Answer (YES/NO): YES